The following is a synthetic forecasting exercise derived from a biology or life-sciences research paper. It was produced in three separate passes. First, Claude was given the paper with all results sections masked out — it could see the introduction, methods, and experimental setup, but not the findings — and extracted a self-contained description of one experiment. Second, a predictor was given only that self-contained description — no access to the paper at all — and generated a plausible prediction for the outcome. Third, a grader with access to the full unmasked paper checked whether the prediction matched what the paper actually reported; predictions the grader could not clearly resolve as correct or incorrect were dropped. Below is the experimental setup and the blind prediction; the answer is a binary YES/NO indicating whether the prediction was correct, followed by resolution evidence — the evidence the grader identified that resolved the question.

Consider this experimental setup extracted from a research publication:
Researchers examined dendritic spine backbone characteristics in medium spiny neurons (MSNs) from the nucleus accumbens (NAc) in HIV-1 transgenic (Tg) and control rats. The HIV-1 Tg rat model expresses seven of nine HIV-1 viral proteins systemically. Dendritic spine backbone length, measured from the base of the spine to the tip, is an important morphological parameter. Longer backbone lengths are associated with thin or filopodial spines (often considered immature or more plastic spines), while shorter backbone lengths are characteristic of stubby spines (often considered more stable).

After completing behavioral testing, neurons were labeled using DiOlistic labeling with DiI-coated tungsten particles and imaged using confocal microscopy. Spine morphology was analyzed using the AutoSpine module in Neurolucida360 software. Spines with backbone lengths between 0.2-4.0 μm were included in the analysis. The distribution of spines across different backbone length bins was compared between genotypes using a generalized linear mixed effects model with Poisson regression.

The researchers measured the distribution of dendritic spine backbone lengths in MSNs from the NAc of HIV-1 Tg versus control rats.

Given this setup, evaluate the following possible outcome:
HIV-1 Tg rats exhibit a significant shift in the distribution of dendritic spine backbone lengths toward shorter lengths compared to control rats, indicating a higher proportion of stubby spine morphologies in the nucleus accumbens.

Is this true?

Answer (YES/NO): NO